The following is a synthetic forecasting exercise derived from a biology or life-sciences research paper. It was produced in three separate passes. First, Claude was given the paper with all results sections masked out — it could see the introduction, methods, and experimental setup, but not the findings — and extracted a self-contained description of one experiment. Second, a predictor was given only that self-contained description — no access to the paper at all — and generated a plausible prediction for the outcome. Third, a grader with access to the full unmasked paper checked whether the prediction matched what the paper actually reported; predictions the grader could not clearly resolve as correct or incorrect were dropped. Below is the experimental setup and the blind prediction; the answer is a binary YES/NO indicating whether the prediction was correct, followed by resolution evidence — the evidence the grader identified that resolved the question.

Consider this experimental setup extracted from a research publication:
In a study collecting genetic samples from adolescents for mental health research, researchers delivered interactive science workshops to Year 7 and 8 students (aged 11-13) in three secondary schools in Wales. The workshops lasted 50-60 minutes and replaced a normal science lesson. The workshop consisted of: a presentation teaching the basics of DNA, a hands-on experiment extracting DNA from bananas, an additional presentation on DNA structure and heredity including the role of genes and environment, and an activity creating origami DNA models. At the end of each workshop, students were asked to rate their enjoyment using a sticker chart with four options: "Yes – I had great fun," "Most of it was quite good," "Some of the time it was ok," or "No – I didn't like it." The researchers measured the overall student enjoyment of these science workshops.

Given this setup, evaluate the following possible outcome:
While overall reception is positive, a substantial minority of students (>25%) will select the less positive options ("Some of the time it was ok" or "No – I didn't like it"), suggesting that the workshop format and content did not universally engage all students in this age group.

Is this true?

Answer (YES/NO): NO